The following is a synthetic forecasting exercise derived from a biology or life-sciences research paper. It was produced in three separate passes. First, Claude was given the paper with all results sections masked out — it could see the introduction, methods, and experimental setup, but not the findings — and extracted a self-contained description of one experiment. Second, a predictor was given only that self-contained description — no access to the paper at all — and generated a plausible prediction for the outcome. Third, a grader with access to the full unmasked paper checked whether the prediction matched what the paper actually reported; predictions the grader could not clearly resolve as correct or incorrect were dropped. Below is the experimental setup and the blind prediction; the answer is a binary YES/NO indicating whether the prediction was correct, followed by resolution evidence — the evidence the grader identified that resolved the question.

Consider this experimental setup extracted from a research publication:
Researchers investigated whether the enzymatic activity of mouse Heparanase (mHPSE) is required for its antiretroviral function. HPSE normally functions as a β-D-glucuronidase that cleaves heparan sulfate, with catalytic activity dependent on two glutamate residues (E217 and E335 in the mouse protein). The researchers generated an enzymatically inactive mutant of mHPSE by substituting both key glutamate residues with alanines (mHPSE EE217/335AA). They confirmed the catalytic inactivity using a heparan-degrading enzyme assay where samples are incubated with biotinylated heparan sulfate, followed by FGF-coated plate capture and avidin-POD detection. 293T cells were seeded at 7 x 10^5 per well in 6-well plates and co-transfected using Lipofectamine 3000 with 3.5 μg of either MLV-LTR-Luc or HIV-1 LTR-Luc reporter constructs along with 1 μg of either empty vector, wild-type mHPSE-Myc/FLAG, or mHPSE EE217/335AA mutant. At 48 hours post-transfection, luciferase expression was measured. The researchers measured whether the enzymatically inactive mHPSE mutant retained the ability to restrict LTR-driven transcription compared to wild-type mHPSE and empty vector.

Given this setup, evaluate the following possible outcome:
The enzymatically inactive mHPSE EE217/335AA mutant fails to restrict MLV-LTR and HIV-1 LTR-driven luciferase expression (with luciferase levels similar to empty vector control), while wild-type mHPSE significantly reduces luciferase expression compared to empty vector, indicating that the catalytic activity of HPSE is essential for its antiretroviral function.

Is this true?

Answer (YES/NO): NO